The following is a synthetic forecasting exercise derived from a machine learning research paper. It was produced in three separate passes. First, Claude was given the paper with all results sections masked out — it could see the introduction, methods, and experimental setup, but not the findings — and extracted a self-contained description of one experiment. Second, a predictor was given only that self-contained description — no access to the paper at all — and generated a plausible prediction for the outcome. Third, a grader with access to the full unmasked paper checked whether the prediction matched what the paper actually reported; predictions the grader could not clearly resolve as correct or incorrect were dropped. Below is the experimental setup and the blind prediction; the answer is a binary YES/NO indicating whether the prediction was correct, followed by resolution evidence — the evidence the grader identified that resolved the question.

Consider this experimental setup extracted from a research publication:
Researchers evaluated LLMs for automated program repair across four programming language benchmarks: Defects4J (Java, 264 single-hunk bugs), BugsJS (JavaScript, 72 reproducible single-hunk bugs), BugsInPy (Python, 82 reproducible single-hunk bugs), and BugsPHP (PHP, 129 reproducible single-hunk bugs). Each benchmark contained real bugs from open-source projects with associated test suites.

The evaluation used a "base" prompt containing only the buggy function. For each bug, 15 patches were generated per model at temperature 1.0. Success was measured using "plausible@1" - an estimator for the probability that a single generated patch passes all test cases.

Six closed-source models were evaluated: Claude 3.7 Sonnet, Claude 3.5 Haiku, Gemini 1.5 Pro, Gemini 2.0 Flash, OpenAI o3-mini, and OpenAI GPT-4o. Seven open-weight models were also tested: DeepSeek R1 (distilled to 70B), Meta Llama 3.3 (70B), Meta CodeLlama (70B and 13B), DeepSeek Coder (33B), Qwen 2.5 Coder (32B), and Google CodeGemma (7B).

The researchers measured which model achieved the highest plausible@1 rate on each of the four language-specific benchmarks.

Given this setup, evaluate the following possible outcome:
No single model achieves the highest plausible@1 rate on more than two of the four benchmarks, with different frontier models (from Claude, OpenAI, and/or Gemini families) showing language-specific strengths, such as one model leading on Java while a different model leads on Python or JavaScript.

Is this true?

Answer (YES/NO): NO